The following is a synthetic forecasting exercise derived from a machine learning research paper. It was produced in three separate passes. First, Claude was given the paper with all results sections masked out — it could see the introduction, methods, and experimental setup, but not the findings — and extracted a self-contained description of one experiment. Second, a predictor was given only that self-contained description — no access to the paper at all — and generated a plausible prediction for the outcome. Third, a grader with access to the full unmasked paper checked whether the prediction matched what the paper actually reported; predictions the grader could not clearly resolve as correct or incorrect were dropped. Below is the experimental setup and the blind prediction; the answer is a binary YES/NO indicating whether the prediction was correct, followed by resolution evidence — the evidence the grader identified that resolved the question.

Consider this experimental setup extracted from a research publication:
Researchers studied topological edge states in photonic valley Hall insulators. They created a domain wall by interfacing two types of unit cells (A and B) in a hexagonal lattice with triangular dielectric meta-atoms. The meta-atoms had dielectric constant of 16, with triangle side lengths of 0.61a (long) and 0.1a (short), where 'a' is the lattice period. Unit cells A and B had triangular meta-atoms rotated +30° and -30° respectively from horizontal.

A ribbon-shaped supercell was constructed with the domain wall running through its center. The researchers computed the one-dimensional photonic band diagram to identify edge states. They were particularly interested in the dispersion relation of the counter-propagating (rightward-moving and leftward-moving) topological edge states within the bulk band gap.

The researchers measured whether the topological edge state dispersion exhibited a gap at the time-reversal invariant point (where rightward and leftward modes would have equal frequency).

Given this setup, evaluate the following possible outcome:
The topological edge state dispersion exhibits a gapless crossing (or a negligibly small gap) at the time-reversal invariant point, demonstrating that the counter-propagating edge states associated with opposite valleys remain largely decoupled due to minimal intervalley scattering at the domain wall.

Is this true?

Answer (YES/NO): YES